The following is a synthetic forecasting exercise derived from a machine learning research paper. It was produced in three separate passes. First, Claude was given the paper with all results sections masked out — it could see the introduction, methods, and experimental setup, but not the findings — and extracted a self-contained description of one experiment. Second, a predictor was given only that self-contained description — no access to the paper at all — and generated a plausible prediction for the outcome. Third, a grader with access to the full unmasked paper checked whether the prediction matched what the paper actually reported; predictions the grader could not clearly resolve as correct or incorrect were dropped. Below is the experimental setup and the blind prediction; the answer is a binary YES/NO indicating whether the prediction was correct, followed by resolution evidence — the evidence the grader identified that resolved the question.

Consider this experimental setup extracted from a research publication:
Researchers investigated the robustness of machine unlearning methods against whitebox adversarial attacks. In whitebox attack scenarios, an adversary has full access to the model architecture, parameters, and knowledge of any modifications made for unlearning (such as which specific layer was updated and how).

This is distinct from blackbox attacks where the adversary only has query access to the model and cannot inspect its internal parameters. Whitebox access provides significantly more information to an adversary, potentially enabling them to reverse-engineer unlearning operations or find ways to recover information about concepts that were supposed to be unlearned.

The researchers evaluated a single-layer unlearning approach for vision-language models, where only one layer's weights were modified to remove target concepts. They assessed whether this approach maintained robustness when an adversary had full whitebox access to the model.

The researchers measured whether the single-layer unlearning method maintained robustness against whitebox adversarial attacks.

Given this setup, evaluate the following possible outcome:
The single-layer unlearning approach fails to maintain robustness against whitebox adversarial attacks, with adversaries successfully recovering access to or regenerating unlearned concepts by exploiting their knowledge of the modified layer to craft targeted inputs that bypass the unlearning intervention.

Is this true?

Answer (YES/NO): YES